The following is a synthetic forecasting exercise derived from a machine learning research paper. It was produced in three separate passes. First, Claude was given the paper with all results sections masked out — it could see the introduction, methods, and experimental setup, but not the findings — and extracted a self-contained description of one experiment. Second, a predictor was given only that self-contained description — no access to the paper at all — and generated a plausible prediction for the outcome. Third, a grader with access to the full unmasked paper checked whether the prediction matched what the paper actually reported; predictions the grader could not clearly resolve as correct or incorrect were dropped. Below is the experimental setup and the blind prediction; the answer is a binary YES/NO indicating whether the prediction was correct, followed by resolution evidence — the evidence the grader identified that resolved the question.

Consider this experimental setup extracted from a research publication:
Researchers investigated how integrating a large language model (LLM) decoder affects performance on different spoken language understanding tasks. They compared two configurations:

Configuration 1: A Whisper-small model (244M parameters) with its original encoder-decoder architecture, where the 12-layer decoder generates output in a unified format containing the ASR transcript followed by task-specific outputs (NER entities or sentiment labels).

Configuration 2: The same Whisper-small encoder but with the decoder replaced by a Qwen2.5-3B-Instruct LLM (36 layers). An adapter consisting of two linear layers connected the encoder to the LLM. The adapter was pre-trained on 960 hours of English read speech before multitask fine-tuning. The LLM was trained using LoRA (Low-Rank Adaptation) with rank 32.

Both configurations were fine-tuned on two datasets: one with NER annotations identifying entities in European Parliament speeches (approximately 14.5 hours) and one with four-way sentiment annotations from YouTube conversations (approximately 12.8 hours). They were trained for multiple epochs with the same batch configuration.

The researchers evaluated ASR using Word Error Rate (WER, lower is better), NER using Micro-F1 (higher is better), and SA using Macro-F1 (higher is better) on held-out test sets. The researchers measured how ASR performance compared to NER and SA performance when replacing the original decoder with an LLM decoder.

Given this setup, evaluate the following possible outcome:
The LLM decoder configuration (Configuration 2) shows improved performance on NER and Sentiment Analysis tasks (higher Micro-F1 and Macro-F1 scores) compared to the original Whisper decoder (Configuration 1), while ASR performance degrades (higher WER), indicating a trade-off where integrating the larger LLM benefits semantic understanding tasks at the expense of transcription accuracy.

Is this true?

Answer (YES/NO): YES